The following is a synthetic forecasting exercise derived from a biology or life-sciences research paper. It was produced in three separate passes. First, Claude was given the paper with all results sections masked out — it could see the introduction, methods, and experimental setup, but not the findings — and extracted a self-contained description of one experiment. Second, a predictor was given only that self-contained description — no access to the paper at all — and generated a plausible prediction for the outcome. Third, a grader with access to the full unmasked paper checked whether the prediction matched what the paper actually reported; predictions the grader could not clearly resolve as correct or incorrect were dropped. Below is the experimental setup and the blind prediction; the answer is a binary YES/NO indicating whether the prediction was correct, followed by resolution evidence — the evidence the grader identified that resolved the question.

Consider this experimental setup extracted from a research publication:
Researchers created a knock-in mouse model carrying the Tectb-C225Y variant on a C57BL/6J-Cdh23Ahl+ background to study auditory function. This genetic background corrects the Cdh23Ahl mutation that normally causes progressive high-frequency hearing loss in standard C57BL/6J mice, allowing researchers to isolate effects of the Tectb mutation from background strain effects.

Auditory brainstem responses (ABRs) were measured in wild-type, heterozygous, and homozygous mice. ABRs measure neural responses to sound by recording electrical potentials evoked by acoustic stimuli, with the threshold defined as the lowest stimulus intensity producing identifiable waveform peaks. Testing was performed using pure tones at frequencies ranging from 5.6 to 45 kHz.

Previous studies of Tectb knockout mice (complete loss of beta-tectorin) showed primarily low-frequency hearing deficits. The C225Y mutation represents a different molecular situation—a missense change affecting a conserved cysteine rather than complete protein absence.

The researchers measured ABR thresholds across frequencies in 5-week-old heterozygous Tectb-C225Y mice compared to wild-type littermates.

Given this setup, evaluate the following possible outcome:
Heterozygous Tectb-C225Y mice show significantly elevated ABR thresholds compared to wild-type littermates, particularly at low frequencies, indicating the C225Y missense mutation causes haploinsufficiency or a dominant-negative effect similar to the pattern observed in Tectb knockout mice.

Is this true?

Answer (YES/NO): NO